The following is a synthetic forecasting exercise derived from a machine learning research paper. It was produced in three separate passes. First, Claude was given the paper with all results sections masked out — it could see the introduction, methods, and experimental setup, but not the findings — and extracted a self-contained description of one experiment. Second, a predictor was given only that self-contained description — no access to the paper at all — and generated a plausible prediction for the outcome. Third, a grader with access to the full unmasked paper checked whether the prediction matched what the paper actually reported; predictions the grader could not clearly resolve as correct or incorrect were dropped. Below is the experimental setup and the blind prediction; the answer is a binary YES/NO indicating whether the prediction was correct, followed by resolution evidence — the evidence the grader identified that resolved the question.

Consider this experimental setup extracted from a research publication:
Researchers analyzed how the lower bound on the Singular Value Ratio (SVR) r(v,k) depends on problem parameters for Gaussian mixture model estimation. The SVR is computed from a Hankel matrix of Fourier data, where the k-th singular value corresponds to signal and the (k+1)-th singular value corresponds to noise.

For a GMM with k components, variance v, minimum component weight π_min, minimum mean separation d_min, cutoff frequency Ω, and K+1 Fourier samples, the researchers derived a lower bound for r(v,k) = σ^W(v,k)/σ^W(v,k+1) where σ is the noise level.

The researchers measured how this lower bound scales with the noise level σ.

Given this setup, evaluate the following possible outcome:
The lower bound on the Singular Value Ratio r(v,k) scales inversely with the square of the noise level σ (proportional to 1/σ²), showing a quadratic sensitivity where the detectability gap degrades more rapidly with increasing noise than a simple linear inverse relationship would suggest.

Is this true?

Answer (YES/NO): NO